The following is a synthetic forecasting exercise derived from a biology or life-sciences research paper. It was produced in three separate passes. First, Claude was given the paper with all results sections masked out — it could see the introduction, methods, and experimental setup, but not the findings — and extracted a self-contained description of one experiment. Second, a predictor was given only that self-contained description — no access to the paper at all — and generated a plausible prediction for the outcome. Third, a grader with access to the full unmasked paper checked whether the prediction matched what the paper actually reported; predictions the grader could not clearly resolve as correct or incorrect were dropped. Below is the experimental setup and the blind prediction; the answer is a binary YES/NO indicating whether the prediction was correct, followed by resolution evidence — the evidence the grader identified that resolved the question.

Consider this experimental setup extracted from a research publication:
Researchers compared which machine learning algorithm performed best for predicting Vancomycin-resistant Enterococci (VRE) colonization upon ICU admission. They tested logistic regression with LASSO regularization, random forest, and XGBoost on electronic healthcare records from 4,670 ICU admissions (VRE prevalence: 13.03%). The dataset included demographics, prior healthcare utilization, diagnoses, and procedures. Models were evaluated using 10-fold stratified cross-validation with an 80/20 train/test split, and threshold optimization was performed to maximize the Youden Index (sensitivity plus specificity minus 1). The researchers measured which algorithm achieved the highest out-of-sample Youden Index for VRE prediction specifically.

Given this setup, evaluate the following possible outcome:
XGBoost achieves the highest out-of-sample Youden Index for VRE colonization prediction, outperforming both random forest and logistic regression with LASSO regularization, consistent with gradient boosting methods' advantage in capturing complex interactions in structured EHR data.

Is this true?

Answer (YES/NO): NO